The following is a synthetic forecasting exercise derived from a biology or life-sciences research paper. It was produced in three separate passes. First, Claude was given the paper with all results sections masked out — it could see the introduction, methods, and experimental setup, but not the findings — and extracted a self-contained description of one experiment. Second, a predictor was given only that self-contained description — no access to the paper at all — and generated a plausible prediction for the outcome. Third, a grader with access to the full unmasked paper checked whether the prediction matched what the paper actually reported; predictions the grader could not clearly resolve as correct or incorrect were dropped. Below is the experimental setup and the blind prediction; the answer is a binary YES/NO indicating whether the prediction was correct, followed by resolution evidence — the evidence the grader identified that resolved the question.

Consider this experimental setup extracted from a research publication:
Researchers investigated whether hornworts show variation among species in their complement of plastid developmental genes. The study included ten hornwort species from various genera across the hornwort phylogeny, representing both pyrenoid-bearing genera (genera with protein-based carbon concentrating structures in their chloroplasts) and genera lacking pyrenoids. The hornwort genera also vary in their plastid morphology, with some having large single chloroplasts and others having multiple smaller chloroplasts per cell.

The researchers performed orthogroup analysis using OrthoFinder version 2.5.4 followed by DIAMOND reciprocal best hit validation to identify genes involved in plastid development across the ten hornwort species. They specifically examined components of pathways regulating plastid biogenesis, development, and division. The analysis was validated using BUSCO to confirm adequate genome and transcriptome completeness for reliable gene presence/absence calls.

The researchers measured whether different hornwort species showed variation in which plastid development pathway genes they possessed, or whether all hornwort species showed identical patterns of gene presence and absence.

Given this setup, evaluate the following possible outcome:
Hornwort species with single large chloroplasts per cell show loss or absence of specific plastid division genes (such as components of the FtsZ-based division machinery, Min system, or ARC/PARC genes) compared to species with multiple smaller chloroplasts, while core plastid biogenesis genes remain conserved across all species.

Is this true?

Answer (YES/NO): NO